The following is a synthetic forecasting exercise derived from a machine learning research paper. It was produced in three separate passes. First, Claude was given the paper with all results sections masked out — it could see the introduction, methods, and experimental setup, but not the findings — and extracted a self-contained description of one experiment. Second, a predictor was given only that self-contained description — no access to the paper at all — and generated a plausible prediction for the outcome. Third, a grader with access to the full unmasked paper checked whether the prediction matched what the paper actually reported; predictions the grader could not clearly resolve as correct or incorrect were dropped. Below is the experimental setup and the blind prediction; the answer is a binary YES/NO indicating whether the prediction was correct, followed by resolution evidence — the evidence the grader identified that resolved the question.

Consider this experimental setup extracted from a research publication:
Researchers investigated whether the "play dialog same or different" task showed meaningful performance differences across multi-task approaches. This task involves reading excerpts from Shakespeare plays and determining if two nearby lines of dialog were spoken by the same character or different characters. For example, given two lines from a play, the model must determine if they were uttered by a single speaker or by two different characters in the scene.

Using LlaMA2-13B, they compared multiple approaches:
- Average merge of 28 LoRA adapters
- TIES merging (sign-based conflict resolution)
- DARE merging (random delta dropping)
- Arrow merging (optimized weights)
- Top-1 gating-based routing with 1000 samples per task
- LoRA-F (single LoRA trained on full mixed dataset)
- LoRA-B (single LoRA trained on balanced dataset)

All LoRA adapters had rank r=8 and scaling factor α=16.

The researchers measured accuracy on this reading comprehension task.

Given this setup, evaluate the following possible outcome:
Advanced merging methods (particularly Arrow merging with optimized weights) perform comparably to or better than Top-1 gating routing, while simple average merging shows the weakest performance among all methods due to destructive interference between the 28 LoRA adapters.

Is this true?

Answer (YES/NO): NO